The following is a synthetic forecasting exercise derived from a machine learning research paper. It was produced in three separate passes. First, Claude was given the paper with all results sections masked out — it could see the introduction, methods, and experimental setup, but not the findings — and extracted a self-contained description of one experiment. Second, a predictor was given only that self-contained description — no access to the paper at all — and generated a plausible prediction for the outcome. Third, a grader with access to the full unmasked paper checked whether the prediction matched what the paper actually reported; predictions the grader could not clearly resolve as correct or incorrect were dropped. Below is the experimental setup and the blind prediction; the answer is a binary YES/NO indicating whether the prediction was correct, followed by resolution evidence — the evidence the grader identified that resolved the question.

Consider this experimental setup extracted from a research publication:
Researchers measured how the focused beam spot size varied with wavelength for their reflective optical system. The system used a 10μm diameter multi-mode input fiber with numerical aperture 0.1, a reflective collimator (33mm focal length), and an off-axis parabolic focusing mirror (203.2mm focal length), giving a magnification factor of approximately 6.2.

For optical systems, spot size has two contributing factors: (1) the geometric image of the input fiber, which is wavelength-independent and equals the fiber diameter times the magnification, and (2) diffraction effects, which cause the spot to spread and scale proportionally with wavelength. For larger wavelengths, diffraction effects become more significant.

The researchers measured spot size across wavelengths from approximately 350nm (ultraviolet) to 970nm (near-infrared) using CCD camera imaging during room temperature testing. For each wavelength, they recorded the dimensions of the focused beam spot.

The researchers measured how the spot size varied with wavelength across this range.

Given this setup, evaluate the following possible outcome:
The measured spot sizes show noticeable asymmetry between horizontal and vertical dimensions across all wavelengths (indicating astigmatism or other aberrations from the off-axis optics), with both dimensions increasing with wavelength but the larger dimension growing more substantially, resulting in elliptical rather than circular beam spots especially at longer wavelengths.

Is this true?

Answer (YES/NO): NO